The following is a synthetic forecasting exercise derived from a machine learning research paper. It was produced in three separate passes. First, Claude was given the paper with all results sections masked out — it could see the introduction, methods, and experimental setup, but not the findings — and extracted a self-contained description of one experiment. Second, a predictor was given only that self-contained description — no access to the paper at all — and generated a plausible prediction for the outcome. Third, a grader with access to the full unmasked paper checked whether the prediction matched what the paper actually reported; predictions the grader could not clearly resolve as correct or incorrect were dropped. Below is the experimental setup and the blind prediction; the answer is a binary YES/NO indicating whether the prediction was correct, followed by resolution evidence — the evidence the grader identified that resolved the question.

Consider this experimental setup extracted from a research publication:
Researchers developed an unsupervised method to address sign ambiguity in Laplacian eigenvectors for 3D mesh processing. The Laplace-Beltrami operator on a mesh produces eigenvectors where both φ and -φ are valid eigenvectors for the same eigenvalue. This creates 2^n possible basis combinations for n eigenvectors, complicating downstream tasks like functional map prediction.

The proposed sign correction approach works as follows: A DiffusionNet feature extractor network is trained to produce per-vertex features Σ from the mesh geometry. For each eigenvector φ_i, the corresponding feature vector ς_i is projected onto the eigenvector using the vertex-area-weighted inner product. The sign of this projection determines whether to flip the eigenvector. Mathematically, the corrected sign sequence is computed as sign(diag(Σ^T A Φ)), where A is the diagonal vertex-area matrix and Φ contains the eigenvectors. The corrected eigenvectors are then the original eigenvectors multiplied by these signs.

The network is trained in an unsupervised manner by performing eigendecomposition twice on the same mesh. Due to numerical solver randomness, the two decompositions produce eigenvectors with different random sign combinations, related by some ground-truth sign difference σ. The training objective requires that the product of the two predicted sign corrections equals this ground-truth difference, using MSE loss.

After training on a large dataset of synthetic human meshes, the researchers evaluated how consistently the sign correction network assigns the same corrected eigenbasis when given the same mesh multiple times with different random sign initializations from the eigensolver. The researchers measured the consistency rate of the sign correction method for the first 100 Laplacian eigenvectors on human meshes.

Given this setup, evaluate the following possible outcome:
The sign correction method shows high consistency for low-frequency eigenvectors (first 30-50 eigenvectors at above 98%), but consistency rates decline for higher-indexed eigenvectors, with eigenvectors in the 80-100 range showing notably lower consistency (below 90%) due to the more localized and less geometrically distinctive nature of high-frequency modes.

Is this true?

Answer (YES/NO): NO